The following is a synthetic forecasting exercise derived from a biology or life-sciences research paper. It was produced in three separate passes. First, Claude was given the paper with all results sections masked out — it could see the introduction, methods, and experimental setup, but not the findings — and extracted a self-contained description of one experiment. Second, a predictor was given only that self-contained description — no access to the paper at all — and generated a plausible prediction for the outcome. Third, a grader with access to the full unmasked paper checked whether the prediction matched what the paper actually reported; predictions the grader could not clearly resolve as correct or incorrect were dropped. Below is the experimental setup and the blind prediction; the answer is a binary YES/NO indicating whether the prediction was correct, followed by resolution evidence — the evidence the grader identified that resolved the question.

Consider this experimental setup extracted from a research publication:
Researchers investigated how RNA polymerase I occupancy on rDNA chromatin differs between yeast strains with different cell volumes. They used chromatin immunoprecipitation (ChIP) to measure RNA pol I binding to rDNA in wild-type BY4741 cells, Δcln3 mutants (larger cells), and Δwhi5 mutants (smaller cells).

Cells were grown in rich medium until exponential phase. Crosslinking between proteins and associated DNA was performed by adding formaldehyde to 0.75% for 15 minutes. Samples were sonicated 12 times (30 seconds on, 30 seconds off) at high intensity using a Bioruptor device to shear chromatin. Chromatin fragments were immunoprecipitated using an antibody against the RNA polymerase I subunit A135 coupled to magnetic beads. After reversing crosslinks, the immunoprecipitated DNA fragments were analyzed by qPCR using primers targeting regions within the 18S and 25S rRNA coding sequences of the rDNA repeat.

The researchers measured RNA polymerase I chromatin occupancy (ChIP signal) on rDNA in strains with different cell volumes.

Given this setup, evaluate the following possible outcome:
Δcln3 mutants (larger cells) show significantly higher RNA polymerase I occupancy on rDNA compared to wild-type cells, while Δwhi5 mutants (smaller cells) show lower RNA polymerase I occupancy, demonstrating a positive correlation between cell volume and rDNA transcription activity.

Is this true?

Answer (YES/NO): YES